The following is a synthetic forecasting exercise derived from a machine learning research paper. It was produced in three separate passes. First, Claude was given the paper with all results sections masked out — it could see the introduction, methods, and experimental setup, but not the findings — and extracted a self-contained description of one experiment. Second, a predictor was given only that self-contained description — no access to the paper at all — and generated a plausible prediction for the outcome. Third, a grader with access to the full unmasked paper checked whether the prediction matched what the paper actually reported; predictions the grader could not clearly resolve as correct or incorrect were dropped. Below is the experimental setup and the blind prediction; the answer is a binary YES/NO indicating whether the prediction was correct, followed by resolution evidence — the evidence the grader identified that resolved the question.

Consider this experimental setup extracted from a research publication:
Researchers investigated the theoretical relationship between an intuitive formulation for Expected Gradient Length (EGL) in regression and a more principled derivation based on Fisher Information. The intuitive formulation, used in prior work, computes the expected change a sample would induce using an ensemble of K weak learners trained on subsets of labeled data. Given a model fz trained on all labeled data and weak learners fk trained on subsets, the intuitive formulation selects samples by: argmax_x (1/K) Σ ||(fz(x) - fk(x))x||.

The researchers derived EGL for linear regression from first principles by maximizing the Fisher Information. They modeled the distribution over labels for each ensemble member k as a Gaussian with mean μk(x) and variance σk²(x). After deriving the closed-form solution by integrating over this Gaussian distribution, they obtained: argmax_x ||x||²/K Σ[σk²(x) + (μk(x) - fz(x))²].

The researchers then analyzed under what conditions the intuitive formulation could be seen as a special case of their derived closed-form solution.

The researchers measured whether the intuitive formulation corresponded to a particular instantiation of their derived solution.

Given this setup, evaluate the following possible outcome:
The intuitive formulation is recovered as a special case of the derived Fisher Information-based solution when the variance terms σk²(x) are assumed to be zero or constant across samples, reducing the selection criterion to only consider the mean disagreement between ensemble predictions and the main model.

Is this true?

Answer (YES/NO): NO